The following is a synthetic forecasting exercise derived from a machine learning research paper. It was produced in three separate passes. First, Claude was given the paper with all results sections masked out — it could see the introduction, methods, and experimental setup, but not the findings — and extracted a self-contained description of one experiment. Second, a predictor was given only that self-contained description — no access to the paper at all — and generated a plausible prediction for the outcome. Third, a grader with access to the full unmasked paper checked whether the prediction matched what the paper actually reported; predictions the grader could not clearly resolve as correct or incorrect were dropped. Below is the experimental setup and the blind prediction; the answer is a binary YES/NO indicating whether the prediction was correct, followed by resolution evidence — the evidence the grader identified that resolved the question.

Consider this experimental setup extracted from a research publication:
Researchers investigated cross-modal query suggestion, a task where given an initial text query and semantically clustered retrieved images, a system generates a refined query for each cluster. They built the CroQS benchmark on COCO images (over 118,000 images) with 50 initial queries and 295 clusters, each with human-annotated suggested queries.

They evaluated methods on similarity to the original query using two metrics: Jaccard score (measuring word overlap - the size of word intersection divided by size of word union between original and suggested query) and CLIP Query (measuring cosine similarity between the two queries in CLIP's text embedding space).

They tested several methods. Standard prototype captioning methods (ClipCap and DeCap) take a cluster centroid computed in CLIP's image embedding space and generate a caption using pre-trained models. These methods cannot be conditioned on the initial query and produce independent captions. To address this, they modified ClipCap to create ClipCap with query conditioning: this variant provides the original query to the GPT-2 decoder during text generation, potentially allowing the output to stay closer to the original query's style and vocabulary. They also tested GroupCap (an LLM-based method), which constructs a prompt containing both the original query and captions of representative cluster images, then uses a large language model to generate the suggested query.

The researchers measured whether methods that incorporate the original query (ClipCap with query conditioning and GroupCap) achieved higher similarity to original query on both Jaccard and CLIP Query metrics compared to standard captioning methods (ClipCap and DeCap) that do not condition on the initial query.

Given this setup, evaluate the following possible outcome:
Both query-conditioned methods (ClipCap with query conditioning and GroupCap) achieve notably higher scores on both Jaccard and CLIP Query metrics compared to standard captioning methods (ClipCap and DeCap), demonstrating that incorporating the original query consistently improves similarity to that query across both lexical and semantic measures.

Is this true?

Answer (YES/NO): NO